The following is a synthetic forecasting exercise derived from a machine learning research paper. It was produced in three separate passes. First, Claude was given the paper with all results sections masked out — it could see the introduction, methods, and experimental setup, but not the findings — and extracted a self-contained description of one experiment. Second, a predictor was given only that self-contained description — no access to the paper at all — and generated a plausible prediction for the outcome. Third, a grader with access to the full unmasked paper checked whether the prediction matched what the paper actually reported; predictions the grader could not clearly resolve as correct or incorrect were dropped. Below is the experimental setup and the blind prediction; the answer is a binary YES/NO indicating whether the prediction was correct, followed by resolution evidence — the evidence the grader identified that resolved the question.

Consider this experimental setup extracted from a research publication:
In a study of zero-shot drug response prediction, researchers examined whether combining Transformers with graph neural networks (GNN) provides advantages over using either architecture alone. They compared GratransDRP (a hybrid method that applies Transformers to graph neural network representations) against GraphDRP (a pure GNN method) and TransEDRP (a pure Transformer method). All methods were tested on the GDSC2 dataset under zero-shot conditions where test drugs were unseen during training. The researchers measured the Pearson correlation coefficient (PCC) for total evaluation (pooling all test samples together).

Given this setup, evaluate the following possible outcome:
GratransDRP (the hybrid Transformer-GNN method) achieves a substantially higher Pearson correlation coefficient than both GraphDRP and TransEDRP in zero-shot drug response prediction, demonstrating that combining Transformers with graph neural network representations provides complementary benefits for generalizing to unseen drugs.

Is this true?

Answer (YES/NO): YES